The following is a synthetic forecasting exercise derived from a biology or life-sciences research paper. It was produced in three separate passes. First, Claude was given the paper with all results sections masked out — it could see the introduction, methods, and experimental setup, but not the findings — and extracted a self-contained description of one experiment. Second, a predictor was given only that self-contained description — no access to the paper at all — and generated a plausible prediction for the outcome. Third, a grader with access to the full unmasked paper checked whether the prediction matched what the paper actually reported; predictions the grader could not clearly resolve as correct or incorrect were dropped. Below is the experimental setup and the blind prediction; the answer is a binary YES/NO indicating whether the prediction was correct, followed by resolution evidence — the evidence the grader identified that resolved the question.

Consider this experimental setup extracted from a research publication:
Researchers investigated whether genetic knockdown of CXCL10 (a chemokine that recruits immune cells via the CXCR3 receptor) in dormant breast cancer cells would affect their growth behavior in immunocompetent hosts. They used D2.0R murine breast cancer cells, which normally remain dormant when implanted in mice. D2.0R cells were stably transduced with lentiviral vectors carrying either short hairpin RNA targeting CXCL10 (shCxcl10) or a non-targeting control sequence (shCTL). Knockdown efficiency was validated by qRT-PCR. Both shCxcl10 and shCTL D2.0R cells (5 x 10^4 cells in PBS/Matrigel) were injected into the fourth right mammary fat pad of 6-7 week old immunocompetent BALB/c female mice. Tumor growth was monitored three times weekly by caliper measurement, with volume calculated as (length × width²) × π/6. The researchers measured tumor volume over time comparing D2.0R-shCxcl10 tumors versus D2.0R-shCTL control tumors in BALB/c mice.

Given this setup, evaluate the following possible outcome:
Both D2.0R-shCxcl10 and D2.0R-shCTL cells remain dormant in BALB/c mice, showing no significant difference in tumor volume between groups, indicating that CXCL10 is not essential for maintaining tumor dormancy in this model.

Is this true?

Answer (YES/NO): NO